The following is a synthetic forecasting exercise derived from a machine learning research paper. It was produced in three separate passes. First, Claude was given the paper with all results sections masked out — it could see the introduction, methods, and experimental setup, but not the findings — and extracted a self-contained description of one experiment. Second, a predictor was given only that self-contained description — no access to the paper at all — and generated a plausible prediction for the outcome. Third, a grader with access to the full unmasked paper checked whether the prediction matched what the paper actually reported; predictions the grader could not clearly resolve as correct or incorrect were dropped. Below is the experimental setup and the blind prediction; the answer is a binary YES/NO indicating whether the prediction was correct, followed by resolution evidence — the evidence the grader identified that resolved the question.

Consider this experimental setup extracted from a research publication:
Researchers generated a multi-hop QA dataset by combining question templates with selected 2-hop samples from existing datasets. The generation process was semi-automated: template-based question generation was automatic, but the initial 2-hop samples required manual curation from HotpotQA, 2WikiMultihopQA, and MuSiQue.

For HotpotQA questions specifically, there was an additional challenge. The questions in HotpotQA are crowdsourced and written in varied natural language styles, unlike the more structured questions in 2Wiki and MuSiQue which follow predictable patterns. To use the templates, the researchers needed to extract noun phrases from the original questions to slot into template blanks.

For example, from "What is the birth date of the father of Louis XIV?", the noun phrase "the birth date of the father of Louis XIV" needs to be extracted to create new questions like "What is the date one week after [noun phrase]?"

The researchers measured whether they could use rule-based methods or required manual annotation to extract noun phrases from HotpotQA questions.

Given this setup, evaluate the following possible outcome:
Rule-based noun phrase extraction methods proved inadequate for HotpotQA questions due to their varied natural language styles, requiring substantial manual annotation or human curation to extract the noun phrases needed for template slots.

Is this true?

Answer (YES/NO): YES